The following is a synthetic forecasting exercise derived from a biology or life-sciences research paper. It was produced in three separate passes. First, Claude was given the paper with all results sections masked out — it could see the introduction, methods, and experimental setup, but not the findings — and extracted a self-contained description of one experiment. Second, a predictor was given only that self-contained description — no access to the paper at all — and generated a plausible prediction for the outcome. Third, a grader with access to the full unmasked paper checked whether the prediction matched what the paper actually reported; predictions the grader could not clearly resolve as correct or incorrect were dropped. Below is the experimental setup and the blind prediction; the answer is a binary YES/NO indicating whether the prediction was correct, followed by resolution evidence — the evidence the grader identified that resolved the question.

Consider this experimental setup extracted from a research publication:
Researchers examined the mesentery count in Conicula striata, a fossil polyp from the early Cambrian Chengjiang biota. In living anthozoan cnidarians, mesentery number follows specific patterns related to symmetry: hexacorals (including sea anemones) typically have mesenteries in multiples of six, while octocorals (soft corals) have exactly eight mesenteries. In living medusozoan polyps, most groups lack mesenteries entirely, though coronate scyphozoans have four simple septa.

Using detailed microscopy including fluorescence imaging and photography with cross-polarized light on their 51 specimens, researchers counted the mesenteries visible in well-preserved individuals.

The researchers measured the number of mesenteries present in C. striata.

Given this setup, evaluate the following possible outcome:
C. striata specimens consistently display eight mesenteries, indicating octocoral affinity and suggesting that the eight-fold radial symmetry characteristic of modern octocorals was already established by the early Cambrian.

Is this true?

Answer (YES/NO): NO